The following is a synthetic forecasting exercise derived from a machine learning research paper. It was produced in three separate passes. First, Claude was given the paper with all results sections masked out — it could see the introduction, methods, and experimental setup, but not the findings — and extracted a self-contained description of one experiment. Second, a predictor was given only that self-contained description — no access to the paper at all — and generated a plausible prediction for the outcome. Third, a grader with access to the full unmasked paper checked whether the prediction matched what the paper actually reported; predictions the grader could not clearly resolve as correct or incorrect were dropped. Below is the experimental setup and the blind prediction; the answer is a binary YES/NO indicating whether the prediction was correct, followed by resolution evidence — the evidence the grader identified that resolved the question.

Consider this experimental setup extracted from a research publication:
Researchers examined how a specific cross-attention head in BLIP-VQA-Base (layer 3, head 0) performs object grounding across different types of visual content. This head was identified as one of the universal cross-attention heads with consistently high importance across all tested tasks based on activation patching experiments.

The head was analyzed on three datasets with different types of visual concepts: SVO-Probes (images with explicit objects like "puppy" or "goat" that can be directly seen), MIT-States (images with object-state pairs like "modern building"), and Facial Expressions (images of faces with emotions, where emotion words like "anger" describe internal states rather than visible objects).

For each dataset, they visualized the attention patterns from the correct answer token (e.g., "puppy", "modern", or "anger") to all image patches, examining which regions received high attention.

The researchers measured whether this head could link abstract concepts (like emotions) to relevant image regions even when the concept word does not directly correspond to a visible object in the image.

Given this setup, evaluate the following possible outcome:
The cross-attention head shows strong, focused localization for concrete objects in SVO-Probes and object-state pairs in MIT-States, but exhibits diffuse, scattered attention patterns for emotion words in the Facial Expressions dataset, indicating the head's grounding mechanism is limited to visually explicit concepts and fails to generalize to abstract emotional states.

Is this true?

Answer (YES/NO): NO